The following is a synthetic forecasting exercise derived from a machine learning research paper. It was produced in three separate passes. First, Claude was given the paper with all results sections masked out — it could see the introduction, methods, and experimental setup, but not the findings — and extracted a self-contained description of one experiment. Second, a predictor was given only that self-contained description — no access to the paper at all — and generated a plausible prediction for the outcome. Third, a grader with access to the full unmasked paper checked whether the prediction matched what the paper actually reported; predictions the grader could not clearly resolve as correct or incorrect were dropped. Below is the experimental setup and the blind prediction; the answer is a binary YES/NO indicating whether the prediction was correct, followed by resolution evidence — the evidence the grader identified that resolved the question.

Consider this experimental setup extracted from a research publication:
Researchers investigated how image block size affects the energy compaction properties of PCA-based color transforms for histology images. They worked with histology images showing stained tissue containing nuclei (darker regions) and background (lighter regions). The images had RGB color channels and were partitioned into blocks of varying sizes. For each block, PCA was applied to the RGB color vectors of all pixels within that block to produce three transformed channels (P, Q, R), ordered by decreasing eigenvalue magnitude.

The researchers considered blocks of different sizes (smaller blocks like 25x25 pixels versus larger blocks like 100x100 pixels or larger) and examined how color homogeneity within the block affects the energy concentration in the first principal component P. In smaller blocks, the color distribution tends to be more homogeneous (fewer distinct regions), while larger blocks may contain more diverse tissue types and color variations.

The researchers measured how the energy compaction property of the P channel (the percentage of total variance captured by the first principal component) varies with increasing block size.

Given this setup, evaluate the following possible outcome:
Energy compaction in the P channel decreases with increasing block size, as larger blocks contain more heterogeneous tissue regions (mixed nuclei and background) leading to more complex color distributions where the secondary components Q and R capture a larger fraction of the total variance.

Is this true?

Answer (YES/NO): YES